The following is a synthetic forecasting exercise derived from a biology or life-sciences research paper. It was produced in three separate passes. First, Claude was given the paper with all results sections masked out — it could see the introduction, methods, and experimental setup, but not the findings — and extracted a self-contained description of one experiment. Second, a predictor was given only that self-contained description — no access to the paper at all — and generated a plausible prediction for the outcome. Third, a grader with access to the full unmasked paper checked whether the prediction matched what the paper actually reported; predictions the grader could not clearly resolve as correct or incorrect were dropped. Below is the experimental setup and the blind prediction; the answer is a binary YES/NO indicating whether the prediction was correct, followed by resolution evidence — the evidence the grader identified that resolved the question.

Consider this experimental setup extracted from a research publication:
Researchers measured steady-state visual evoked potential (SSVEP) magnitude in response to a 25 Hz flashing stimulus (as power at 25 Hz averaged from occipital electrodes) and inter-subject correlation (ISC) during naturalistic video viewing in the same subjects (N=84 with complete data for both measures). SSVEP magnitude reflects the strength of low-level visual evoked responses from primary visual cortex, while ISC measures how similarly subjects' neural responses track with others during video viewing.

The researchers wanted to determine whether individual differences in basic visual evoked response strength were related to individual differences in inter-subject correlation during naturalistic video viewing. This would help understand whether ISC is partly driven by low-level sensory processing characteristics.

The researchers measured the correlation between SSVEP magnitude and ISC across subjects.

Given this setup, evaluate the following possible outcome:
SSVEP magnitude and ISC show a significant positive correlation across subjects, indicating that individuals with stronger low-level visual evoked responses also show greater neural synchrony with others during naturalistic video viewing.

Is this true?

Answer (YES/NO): YES